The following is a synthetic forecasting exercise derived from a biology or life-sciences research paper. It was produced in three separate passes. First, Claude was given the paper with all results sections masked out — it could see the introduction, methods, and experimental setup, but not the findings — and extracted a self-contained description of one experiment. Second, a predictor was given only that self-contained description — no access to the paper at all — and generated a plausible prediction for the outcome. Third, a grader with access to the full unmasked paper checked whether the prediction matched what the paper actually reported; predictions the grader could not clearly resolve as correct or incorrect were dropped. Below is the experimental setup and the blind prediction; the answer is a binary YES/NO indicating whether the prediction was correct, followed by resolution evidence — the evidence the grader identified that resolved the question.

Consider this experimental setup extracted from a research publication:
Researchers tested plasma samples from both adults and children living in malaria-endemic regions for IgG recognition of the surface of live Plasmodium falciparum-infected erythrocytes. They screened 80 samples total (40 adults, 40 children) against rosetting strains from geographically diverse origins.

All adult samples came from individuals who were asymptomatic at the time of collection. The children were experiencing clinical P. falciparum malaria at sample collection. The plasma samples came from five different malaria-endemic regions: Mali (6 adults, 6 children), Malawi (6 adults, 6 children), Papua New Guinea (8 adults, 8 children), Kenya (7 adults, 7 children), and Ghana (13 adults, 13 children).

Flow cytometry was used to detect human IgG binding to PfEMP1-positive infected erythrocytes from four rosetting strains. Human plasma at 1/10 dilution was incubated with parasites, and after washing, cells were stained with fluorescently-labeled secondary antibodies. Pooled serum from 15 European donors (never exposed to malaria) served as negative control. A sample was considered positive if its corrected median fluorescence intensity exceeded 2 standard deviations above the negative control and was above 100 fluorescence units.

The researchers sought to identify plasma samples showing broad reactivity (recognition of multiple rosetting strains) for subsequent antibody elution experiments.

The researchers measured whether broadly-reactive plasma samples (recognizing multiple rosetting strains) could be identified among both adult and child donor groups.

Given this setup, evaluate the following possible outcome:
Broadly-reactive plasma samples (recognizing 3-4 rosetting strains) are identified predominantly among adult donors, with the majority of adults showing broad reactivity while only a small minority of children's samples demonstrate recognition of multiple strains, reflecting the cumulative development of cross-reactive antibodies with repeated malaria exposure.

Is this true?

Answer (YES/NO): YES